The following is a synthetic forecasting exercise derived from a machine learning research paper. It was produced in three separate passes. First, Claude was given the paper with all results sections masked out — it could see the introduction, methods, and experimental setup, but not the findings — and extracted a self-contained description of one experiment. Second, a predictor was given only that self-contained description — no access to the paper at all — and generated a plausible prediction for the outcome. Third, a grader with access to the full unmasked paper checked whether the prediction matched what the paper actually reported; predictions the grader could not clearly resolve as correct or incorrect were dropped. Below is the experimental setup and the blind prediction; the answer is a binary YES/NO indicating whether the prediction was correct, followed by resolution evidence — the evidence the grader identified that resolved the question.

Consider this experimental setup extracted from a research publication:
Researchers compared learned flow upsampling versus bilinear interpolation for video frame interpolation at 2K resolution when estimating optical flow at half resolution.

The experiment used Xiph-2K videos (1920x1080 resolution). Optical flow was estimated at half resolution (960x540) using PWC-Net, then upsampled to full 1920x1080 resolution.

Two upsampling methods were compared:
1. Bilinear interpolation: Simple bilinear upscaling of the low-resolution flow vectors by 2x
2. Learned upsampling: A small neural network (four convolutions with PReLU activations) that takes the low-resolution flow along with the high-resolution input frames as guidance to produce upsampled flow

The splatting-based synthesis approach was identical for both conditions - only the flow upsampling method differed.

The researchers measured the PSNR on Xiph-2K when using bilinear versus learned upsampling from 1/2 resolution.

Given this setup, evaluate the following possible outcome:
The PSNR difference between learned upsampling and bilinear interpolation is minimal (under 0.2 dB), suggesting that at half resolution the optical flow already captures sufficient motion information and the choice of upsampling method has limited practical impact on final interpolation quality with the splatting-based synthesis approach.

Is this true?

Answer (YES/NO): NO